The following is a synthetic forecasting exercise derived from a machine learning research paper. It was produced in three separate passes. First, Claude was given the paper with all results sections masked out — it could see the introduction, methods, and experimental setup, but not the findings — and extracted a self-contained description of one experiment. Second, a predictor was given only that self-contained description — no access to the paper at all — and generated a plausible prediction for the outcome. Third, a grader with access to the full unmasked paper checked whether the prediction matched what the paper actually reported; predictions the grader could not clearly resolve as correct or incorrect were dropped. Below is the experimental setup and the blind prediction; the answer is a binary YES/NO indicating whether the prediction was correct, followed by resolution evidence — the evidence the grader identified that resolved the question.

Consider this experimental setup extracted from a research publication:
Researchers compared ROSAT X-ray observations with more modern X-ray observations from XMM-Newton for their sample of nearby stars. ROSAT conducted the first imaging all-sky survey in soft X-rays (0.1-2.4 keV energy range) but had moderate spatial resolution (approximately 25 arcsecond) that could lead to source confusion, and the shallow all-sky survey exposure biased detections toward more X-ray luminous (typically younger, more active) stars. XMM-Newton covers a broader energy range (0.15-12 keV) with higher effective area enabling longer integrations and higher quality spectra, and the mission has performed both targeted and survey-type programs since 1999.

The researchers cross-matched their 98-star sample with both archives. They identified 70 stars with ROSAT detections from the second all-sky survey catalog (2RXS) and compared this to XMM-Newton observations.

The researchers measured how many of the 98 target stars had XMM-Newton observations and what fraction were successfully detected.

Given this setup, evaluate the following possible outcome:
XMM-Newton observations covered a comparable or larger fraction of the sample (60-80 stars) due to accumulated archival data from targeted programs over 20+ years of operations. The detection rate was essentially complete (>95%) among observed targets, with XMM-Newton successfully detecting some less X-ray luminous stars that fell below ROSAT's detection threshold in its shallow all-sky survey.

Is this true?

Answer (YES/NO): NO